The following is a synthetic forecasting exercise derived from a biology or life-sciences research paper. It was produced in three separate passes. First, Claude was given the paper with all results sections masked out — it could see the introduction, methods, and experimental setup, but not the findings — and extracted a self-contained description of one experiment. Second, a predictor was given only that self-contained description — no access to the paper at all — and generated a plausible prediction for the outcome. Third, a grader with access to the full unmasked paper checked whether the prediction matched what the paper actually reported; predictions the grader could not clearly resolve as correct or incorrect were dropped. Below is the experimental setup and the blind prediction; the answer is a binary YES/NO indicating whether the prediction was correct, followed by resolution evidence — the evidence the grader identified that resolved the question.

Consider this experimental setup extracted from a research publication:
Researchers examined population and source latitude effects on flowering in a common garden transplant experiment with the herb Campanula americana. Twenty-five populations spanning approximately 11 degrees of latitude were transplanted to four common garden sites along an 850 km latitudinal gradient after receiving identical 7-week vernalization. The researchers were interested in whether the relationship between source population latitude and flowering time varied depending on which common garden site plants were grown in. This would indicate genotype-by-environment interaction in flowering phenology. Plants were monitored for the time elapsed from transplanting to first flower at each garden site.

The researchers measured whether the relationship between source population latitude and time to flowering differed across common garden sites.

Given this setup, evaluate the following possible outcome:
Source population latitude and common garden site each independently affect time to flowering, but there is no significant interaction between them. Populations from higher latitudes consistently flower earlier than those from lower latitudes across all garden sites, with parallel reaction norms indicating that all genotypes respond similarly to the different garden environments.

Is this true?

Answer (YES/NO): NO